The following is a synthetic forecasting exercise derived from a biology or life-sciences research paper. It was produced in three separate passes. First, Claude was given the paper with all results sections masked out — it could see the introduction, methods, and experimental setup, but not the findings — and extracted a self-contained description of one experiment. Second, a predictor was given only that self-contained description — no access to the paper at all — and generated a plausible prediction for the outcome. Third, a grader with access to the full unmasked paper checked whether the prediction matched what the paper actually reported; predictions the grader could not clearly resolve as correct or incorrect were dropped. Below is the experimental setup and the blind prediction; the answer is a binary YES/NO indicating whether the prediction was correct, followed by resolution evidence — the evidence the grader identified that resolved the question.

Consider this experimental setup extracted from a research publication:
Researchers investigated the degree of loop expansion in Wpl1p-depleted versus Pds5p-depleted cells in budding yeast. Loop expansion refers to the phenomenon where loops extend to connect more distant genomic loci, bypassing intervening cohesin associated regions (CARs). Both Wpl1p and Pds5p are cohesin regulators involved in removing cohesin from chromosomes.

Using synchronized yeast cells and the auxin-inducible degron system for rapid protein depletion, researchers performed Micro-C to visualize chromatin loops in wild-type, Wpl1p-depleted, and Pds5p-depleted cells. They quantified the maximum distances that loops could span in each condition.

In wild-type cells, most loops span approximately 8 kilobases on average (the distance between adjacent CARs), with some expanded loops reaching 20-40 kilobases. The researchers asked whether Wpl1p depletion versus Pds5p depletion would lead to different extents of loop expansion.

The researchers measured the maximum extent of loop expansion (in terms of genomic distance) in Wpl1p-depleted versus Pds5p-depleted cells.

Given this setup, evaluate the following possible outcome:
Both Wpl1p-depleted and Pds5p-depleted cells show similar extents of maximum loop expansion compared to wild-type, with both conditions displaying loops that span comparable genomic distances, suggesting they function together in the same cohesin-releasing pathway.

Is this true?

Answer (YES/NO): NO